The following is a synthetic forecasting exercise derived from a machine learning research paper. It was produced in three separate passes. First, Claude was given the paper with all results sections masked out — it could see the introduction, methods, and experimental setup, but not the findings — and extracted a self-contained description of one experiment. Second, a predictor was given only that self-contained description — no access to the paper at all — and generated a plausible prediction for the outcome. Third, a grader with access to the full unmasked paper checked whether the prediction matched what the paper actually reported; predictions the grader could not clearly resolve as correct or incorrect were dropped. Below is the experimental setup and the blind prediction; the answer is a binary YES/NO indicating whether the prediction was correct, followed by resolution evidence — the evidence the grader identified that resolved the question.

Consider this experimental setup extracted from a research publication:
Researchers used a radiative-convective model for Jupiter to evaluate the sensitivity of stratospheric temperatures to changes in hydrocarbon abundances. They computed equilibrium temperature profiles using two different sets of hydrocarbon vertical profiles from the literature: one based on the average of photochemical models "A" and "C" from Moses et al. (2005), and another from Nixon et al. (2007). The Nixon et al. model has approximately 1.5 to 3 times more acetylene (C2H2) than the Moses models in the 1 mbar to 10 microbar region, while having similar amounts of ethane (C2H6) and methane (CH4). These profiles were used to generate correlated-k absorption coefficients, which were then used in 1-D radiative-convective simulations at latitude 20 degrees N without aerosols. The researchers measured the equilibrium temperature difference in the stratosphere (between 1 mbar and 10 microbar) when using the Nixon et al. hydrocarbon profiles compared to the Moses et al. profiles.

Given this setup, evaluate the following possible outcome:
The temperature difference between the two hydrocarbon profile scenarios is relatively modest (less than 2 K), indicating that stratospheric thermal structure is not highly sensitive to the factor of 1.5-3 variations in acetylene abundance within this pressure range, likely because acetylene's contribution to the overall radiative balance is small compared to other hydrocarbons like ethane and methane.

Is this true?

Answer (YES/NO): NO